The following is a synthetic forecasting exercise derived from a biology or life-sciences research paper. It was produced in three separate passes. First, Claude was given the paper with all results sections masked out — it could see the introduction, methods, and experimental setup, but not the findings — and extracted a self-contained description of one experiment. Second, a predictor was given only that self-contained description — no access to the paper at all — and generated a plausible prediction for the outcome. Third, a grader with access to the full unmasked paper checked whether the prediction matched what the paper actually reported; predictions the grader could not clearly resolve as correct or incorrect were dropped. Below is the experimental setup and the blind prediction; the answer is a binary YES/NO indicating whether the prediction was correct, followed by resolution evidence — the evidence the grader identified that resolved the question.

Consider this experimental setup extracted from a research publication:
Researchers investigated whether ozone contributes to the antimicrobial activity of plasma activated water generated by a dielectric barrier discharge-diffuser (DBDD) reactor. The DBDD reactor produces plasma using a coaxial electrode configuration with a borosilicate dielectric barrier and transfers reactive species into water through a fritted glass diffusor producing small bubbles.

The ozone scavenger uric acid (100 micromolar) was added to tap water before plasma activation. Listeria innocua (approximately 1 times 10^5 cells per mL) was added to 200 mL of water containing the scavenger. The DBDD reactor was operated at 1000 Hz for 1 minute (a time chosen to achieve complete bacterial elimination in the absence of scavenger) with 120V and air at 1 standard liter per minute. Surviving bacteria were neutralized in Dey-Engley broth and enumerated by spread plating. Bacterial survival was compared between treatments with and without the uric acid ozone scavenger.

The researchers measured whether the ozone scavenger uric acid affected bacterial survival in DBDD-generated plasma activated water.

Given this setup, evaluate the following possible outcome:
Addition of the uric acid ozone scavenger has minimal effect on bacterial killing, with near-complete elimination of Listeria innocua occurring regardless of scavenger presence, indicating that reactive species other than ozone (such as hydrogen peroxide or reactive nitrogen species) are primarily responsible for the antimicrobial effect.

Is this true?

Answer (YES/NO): NO